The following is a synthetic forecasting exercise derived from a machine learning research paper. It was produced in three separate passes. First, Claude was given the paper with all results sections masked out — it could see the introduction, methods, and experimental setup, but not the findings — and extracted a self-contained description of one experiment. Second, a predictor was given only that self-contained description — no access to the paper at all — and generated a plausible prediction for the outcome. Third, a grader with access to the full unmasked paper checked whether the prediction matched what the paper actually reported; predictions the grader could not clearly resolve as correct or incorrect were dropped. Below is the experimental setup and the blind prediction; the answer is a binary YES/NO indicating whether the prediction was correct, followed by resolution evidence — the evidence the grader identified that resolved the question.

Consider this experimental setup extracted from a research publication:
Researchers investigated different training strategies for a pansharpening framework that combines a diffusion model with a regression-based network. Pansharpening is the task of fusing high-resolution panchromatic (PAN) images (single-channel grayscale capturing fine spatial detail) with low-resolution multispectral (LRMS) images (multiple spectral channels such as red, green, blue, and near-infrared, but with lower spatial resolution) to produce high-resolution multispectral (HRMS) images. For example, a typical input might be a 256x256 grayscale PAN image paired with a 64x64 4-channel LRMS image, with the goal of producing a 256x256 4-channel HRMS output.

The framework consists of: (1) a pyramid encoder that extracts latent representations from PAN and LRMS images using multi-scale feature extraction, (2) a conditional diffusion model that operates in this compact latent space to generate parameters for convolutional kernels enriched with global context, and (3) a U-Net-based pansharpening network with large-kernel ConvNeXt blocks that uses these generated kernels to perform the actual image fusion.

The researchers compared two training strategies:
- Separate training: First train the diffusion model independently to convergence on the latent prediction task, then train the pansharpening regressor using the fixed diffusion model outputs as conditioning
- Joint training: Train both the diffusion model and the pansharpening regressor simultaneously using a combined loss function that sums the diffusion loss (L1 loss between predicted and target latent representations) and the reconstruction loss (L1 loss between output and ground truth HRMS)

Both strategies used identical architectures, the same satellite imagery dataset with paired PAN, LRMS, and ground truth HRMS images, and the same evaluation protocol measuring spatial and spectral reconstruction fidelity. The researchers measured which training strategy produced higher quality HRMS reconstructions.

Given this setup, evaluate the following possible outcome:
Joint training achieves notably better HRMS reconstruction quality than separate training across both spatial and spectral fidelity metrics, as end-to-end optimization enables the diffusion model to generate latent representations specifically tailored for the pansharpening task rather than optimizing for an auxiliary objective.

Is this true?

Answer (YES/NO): YES